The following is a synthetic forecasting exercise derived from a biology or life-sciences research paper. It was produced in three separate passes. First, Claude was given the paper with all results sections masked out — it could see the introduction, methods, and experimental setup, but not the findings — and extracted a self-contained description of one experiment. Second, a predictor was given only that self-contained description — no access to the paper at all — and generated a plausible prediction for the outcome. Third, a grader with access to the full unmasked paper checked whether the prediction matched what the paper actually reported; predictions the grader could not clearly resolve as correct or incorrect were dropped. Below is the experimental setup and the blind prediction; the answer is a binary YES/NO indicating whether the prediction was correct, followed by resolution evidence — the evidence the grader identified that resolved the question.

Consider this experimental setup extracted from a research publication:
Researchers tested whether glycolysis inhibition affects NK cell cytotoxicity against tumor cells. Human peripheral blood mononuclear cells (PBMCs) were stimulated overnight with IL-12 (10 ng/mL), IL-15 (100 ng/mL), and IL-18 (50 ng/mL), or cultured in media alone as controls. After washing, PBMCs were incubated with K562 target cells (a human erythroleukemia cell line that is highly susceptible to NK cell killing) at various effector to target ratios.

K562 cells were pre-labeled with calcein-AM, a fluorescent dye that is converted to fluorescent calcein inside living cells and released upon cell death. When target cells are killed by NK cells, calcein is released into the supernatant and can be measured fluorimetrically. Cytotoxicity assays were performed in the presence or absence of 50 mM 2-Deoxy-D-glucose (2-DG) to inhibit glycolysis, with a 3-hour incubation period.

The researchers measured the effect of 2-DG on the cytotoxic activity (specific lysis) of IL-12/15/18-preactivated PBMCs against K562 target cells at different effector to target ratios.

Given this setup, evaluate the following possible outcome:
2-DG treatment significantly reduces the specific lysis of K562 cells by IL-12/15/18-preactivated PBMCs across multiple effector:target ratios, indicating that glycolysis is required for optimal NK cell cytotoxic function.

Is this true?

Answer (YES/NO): YES